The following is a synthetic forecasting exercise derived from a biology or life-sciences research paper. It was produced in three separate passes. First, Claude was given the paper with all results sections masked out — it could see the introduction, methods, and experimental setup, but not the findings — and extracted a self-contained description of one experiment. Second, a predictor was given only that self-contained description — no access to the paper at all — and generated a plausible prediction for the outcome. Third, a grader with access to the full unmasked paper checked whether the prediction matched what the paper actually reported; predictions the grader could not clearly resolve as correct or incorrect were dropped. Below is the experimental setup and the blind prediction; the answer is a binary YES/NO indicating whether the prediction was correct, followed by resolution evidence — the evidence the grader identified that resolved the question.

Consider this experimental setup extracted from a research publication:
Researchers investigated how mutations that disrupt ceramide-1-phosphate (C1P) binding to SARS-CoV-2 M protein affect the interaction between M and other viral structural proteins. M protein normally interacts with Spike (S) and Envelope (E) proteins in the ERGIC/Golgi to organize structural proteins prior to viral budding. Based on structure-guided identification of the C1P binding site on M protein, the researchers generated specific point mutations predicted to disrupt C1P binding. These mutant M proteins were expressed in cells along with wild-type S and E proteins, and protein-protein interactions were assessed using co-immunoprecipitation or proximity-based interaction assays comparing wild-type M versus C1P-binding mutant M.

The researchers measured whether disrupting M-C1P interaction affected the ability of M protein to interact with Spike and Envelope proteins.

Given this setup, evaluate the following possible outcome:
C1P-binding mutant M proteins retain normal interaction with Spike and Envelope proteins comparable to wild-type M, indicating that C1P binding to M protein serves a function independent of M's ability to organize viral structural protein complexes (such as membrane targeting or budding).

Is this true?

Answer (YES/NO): NO